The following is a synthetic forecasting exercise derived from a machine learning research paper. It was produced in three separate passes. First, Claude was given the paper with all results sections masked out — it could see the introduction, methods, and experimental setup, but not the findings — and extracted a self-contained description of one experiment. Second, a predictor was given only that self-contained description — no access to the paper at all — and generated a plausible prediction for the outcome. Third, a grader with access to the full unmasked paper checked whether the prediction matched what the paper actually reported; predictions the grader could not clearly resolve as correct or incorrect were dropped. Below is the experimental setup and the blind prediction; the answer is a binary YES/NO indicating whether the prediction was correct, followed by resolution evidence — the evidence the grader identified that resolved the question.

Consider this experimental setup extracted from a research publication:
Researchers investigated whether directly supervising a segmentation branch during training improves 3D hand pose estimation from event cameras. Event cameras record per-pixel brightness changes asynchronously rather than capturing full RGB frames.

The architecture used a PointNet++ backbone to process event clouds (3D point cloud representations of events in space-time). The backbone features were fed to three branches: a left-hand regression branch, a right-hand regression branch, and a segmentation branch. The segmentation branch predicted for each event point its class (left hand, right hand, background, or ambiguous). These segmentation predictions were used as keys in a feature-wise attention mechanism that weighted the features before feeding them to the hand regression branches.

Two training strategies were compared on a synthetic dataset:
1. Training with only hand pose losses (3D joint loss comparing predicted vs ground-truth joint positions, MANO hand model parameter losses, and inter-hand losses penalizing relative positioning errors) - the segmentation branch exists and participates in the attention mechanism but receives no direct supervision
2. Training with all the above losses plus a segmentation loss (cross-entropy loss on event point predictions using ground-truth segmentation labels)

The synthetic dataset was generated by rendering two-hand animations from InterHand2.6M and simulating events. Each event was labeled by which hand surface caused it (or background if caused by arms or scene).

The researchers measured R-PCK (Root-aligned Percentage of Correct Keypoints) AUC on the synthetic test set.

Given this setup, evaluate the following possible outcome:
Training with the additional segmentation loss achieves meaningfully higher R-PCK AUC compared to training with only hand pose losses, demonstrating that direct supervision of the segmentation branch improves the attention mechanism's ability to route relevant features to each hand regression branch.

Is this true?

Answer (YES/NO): YES